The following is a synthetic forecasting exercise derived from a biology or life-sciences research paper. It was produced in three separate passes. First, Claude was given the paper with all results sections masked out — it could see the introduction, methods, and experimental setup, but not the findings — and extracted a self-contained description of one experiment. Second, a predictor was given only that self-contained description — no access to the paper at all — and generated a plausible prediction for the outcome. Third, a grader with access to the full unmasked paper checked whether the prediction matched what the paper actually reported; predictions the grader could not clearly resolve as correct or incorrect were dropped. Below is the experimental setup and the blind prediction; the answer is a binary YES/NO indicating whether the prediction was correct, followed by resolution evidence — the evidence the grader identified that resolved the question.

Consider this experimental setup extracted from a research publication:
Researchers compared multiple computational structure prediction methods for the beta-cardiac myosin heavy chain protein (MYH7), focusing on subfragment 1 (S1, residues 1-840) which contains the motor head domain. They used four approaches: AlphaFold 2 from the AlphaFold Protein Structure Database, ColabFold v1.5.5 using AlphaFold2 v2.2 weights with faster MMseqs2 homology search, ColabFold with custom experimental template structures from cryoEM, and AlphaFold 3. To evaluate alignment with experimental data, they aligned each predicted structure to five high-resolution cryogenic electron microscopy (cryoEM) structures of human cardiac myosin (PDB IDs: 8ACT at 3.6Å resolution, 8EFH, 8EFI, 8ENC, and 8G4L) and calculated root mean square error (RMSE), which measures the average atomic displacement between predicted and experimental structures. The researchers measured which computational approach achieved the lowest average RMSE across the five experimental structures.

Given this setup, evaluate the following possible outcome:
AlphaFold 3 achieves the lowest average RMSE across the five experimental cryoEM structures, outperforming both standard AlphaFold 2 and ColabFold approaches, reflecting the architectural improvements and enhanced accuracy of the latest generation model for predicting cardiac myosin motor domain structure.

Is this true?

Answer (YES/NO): NO